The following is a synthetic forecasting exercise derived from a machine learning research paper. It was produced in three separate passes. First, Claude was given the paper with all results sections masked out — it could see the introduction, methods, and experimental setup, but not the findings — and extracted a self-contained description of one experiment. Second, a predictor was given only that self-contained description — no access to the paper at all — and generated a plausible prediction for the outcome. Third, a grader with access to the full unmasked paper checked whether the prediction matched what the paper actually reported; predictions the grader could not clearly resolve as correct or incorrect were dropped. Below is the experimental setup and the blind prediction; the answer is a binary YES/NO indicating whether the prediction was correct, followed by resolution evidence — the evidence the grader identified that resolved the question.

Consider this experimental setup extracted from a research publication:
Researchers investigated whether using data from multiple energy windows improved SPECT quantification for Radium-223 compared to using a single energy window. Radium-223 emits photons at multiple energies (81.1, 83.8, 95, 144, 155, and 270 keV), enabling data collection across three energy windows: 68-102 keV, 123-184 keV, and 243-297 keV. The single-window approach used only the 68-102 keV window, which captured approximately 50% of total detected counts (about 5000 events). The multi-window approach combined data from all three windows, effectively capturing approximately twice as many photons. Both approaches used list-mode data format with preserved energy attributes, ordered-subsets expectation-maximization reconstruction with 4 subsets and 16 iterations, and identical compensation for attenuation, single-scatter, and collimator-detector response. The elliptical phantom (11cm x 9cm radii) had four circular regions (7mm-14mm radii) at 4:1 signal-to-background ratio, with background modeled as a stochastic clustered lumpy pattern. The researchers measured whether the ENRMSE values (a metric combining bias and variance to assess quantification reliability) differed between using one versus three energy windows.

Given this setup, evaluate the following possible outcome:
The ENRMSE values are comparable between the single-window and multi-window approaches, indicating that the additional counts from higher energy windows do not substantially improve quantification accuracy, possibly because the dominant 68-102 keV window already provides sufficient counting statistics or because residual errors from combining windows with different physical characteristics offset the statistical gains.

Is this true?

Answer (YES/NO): NO